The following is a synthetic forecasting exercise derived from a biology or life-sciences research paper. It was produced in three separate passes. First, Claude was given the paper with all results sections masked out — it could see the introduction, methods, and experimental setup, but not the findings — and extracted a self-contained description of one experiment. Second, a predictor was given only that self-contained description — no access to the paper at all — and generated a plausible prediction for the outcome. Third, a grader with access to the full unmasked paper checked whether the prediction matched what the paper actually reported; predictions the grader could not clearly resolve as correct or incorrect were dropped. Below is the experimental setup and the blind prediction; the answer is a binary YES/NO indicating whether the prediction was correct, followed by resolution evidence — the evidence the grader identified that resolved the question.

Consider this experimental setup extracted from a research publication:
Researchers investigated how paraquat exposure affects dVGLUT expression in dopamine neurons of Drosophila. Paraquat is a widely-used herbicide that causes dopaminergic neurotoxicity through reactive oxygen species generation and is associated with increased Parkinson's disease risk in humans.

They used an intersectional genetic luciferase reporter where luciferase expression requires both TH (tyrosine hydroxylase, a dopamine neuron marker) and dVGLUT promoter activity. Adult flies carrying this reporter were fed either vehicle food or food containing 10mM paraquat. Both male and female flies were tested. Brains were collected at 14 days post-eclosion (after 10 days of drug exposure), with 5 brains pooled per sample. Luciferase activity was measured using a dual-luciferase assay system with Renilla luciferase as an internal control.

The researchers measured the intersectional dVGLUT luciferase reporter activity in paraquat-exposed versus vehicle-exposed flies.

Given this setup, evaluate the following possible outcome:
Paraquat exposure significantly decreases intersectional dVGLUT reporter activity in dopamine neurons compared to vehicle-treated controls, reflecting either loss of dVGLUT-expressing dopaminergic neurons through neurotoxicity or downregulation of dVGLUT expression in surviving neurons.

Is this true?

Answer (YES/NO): NO